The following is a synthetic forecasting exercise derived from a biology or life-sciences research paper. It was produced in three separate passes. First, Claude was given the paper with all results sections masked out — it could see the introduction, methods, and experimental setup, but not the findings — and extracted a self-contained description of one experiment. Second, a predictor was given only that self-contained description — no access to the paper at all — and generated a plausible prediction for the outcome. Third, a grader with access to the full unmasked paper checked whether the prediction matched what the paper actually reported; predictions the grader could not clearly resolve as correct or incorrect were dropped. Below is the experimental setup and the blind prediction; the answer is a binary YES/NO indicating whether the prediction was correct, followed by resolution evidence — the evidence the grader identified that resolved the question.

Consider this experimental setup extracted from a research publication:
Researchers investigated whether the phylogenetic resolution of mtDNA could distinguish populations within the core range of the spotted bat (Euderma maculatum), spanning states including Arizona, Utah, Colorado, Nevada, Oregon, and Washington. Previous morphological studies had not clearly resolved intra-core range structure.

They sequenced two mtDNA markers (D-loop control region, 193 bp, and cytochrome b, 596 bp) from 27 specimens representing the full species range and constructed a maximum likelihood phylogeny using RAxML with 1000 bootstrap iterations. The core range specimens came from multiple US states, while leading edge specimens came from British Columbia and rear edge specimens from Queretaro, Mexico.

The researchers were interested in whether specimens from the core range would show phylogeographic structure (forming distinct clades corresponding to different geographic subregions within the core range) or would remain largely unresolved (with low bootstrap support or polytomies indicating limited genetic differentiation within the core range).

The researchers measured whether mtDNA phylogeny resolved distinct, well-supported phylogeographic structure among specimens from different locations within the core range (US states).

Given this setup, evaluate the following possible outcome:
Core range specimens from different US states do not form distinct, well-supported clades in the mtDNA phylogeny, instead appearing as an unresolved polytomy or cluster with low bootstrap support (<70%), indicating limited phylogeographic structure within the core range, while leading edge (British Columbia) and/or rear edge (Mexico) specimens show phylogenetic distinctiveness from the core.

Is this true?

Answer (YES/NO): NO